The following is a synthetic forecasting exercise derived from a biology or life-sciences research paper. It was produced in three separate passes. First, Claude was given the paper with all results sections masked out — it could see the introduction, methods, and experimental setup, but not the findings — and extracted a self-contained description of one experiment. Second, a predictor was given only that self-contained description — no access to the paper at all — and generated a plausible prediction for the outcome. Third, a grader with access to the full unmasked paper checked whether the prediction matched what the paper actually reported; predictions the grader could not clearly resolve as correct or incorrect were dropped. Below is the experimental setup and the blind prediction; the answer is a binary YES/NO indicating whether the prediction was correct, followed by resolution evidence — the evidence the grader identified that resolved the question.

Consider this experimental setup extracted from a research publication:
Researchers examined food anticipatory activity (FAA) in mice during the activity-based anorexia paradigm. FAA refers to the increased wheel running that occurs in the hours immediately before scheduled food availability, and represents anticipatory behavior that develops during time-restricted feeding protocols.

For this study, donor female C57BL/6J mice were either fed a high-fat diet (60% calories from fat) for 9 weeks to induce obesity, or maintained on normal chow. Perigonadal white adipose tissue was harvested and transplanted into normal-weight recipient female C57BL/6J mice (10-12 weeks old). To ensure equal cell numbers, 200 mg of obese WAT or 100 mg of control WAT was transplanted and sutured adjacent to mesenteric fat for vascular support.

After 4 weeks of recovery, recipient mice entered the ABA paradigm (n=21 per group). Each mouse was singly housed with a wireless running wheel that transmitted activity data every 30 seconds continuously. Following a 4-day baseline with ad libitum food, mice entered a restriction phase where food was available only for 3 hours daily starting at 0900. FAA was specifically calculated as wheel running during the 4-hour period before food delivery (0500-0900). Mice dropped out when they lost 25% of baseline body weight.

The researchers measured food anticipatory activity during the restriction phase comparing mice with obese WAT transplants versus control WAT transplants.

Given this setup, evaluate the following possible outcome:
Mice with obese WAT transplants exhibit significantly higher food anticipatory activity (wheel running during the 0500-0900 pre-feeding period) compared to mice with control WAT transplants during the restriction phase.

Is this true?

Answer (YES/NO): NO